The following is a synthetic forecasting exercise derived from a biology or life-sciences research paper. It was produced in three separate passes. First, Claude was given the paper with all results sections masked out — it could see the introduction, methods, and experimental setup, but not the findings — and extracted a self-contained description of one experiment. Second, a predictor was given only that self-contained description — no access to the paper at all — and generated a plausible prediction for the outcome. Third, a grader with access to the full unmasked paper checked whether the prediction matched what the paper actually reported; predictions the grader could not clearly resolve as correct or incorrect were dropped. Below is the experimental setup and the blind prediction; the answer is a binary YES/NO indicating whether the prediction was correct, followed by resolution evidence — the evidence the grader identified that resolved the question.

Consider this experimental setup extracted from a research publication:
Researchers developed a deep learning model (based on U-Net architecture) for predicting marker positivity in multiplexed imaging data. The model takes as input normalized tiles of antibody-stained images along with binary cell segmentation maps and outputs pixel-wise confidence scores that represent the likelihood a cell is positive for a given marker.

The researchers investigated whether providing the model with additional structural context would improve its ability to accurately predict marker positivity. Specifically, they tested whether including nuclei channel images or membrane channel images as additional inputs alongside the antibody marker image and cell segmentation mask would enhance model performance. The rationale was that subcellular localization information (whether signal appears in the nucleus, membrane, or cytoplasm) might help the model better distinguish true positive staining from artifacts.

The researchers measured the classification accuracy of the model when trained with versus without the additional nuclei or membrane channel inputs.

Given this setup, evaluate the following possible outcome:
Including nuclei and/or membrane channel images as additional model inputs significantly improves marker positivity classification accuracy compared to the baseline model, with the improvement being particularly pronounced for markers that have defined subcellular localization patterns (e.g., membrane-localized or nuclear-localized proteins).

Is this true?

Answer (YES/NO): NO